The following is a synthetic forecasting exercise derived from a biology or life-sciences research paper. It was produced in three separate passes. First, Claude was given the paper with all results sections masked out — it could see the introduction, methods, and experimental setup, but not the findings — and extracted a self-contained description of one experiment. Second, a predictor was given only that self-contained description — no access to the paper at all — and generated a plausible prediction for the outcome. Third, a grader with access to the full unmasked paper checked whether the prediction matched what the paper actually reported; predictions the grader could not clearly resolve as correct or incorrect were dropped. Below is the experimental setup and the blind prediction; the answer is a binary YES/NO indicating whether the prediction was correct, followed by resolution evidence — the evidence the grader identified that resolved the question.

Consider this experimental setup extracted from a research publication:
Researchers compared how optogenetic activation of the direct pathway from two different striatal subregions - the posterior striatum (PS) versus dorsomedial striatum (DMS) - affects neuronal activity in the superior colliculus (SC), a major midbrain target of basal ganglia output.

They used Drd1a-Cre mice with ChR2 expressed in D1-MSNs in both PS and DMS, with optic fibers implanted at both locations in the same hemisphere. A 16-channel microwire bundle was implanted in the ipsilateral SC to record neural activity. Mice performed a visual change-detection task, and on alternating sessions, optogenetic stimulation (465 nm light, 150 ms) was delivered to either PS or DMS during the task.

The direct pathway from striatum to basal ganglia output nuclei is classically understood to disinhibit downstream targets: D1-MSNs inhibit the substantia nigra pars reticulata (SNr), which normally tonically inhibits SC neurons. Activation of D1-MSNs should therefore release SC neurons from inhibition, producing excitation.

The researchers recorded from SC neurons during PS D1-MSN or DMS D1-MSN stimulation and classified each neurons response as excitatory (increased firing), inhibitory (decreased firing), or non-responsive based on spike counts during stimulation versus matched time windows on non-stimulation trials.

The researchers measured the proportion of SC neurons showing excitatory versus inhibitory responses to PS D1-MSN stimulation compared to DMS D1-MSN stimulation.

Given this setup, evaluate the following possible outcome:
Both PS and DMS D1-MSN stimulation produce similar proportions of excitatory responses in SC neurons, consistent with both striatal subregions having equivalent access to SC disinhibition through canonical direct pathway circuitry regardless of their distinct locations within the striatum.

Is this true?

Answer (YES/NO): NO